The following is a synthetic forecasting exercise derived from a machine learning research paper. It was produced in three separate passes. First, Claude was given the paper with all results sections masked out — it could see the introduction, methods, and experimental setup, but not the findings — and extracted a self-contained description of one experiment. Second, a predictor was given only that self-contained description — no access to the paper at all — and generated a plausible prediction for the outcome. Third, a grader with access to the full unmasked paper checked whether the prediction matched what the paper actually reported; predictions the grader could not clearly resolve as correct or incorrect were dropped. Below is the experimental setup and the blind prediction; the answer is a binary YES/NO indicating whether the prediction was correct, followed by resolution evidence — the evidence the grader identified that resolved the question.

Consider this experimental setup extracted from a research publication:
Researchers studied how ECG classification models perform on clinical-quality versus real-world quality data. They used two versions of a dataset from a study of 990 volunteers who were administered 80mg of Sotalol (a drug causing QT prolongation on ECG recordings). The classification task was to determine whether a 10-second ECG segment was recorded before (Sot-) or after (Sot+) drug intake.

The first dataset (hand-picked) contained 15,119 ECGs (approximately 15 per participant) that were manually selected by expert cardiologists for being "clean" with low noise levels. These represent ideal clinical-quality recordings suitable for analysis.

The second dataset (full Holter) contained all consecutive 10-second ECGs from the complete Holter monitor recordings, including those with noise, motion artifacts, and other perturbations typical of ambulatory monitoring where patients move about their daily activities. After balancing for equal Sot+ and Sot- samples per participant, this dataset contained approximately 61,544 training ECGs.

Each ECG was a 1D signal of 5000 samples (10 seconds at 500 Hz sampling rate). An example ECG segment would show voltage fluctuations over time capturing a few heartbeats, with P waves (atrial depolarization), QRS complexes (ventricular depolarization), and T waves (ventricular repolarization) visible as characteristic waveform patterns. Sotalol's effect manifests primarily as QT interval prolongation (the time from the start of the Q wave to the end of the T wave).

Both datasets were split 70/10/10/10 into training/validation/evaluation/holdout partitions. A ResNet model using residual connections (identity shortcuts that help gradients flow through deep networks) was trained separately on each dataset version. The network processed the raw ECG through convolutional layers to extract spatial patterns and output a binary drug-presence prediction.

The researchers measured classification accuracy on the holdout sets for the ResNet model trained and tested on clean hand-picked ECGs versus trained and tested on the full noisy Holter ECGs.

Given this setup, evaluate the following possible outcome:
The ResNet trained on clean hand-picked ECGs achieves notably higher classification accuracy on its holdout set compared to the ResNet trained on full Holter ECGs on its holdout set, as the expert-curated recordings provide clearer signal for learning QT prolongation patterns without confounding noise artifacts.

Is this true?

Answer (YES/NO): YES